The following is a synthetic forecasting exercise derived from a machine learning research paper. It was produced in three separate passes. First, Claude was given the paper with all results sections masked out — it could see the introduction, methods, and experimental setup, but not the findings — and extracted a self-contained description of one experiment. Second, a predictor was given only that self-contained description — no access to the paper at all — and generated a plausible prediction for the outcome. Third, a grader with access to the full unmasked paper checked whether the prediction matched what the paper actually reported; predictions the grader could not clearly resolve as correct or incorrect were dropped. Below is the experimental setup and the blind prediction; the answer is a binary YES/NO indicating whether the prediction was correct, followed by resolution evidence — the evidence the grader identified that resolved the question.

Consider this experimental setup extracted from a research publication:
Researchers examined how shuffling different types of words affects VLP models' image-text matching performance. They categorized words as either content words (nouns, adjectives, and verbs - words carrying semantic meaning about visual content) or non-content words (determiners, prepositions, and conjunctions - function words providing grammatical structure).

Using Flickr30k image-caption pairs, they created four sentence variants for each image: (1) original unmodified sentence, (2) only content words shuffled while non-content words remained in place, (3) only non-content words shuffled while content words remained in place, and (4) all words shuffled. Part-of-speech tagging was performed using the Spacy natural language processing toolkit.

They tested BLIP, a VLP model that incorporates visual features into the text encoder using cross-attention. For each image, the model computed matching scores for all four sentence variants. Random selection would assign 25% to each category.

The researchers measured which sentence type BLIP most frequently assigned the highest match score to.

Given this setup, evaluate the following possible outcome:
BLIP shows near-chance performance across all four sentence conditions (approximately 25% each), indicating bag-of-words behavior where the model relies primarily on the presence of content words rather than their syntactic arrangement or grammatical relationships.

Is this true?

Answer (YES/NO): NO